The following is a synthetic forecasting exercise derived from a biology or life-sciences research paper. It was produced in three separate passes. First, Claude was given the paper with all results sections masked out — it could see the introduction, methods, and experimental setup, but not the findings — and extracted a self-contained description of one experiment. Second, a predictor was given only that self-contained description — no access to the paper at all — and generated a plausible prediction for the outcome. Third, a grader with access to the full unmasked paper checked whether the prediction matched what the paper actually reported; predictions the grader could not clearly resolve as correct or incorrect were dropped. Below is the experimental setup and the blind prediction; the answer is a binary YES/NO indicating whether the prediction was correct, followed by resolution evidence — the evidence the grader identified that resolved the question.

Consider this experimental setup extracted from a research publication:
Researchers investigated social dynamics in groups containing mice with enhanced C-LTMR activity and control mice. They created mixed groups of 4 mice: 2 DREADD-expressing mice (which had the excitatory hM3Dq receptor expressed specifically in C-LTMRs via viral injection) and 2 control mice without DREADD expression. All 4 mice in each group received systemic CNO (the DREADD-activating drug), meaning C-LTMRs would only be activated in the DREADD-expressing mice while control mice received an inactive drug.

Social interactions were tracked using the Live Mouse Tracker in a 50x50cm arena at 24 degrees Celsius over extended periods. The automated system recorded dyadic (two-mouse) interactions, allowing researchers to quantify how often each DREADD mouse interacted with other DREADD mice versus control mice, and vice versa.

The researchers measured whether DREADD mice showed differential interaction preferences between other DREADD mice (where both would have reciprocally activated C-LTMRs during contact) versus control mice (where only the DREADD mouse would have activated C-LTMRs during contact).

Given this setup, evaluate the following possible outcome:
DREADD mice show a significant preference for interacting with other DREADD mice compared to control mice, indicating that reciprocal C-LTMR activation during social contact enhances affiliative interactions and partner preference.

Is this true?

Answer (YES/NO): YES